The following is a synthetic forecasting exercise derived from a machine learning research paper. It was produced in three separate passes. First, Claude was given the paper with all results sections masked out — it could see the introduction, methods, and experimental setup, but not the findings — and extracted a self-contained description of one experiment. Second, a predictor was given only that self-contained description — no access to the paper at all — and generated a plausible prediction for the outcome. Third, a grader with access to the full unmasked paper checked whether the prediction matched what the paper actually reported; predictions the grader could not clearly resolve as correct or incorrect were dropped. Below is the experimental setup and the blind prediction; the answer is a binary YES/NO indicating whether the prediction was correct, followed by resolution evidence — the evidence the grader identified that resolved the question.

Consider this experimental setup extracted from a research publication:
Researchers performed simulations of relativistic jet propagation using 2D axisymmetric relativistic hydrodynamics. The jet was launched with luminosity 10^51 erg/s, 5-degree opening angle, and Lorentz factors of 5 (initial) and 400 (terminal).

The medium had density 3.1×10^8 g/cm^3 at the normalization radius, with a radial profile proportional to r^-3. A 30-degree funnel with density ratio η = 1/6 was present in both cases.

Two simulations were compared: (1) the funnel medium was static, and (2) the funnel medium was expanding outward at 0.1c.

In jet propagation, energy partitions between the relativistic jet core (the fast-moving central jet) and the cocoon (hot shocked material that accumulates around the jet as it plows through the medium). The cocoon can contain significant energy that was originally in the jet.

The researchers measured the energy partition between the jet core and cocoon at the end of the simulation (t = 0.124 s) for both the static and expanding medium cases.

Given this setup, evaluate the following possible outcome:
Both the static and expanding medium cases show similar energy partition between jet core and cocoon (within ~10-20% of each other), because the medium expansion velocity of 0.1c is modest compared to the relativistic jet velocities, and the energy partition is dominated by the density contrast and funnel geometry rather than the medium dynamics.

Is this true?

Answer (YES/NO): YES